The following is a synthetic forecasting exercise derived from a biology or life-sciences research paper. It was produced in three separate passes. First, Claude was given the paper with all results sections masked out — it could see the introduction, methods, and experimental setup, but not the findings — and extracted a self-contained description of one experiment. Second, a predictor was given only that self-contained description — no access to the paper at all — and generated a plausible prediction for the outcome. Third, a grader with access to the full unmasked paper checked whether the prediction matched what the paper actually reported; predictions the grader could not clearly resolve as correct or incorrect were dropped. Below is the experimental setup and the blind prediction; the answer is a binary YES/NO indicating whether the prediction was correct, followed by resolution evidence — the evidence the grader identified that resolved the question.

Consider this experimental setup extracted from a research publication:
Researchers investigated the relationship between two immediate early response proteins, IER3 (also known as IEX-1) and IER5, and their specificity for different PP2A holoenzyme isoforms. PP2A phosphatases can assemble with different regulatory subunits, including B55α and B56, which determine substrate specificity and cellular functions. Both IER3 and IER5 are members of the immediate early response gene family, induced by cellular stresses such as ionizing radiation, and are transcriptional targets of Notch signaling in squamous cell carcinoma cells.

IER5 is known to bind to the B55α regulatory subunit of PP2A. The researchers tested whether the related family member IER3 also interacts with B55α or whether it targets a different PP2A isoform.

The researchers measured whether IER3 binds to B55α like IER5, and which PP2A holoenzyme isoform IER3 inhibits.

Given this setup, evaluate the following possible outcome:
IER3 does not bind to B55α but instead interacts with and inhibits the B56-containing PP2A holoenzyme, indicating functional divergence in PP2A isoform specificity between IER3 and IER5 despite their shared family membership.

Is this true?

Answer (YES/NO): YES